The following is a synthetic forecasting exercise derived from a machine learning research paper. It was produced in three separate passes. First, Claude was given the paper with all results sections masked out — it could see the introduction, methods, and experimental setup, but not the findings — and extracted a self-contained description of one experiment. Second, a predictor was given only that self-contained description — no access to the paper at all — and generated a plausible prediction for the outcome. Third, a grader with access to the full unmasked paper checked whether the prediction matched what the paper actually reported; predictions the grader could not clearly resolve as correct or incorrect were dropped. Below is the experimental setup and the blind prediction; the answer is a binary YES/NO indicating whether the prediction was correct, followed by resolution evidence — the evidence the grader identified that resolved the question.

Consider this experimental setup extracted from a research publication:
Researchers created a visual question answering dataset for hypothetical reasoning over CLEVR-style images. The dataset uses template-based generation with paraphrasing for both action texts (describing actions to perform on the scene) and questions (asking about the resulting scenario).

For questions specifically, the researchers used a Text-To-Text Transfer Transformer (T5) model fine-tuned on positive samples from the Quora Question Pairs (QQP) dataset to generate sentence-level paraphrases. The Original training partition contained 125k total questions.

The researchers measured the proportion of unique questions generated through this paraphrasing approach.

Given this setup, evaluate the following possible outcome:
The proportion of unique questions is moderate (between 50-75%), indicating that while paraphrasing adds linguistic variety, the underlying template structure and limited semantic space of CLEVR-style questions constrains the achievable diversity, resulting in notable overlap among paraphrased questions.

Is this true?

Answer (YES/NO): NO